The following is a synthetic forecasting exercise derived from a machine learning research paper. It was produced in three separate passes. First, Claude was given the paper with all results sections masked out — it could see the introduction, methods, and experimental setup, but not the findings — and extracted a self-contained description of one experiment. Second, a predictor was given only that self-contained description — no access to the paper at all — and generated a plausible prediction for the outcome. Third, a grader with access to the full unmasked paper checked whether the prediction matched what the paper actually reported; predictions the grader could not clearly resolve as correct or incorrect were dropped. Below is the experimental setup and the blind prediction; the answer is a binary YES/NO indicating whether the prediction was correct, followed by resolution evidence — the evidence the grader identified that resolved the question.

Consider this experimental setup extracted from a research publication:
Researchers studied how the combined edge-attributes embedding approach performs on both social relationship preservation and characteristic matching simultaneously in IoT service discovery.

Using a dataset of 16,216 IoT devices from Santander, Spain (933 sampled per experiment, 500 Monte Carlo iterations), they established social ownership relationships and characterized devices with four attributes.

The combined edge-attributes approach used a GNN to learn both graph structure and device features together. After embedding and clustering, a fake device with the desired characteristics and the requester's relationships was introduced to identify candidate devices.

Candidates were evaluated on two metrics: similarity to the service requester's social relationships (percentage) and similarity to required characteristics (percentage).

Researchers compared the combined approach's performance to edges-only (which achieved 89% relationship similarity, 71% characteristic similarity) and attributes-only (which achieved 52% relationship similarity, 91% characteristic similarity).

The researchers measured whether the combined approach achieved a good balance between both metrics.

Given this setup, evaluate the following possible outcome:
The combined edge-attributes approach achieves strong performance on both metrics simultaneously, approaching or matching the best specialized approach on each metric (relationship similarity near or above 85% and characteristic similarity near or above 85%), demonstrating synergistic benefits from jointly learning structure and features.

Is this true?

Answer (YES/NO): NO